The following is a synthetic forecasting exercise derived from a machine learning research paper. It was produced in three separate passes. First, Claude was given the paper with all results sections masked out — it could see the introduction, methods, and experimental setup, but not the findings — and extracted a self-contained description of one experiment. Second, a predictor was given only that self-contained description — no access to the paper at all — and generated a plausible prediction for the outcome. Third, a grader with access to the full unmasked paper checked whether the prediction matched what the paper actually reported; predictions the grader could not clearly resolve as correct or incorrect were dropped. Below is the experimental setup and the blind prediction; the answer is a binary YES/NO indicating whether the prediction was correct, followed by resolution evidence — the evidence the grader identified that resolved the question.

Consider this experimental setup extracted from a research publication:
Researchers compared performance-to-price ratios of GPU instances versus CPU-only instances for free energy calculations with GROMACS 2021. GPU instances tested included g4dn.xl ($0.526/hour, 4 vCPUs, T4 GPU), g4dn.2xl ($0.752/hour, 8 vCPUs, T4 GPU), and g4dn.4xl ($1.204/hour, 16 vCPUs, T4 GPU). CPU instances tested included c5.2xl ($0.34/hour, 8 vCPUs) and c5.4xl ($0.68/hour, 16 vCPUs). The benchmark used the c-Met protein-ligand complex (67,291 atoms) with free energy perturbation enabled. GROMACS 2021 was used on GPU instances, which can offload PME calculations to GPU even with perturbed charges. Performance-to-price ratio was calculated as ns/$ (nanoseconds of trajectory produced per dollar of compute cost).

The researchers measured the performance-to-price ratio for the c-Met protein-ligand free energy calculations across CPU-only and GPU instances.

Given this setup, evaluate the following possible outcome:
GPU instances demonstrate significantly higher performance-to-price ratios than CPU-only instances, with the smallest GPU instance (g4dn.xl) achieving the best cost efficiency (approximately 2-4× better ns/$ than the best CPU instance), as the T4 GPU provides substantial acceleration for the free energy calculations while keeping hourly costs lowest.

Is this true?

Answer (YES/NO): YES